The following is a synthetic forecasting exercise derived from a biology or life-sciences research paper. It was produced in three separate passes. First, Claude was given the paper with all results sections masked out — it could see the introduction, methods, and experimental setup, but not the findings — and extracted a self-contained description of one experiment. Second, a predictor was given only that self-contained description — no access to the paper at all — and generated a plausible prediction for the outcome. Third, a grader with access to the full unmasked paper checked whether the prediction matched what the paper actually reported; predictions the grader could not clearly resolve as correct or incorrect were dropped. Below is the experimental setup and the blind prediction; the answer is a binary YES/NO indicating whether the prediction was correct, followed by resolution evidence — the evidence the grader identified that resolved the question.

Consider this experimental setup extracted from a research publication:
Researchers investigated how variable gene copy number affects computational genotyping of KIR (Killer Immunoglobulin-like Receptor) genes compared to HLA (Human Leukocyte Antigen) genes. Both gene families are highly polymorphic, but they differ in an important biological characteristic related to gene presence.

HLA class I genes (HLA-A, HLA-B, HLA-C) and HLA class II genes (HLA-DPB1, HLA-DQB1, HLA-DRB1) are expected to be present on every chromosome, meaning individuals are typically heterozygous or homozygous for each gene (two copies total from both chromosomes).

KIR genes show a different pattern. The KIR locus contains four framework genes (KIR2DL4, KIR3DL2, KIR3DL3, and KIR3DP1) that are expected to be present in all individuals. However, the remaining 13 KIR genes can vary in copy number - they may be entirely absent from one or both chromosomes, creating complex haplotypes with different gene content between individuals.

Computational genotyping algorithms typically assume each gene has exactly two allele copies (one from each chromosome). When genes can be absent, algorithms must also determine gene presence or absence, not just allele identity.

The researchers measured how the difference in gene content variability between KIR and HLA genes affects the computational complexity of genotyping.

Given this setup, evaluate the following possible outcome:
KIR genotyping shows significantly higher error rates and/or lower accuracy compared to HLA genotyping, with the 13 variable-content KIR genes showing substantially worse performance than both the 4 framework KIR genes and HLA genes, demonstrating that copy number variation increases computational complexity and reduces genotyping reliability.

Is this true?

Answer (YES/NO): NO